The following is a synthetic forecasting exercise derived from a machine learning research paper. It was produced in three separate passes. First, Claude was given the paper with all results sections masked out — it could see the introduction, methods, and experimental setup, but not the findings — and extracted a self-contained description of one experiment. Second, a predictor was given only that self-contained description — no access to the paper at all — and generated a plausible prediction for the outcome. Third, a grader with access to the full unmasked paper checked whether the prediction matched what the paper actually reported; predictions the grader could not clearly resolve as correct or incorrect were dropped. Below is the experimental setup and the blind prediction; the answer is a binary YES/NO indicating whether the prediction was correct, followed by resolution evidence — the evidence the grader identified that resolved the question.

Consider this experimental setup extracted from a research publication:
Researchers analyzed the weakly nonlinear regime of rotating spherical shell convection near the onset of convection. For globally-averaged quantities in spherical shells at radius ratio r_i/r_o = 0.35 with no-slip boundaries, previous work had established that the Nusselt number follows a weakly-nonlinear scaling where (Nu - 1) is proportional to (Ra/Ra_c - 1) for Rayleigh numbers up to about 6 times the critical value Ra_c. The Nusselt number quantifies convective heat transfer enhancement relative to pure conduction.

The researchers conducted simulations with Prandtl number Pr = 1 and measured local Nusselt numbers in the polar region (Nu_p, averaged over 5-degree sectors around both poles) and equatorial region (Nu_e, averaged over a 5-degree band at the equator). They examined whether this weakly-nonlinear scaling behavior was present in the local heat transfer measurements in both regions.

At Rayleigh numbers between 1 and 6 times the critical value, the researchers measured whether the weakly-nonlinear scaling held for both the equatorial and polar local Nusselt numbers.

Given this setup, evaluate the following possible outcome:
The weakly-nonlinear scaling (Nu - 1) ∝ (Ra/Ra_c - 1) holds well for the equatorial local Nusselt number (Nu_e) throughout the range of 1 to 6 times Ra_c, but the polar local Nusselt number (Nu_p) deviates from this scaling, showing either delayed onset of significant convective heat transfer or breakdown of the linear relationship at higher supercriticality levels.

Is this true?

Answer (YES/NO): NO